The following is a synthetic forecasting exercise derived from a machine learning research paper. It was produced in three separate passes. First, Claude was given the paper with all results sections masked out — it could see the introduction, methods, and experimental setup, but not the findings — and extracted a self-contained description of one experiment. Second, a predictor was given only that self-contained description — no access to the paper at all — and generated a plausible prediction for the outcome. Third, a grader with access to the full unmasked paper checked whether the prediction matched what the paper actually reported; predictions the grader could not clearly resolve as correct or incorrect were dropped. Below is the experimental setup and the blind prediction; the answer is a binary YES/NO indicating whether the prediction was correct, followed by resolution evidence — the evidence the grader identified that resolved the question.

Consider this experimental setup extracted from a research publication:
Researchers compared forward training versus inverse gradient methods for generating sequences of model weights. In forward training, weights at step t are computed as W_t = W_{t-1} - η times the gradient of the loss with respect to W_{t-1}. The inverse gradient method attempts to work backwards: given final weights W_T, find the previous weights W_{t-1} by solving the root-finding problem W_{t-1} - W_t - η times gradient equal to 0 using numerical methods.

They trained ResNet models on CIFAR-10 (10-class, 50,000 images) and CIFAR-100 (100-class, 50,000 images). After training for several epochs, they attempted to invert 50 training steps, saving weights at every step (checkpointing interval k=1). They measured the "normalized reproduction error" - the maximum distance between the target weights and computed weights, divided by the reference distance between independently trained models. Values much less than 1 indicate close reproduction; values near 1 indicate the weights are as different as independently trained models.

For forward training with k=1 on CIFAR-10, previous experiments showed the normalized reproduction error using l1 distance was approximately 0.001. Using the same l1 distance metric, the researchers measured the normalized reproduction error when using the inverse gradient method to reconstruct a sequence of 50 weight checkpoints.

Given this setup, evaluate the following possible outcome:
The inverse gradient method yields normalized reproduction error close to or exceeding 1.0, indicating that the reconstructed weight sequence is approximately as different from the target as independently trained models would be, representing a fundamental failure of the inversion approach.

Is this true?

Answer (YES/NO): NO